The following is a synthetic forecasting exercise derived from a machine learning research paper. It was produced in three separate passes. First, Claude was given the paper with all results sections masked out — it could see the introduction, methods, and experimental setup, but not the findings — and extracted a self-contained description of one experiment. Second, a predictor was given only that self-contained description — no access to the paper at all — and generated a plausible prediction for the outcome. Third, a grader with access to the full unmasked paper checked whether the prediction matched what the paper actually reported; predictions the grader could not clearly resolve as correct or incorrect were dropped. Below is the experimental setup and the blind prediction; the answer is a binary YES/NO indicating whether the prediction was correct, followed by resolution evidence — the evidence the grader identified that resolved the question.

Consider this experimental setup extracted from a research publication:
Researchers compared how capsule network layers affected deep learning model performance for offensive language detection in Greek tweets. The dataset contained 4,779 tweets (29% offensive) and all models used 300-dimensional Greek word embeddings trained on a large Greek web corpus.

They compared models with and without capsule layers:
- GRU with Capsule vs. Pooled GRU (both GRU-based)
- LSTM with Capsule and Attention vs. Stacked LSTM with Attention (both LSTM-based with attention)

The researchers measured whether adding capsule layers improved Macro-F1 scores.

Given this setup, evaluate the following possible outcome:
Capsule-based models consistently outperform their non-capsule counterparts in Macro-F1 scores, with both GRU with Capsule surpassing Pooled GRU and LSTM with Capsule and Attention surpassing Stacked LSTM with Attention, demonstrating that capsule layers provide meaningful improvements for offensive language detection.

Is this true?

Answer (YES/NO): NO